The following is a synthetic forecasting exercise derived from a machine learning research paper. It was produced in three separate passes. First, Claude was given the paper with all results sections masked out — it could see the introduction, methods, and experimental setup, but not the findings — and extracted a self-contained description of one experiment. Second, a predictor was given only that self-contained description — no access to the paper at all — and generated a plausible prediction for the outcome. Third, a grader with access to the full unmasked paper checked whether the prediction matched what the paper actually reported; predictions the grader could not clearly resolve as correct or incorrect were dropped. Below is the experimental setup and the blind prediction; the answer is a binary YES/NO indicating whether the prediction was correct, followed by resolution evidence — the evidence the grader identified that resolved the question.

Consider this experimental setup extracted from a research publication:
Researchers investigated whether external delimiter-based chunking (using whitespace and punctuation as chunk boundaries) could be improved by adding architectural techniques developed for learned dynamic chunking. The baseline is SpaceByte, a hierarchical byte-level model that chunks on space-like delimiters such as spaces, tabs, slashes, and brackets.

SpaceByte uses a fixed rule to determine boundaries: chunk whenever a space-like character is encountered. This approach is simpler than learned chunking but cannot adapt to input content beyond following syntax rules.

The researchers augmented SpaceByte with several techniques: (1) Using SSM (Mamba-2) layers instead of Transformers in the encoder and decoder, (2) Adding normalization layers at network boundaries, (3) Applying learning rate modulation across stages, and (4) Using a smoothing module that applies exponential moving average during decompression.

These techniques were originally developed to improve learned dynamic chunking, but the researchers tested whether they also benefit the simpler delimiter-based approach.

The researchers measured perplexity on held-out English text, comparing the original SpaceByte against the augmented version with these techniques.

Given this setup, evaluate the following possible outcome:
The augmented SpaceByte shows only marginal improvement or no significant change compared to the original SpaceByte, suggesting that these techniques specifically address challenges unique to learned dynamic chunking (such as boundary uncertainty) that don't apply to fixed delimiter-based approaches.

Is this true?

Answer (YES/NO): NO